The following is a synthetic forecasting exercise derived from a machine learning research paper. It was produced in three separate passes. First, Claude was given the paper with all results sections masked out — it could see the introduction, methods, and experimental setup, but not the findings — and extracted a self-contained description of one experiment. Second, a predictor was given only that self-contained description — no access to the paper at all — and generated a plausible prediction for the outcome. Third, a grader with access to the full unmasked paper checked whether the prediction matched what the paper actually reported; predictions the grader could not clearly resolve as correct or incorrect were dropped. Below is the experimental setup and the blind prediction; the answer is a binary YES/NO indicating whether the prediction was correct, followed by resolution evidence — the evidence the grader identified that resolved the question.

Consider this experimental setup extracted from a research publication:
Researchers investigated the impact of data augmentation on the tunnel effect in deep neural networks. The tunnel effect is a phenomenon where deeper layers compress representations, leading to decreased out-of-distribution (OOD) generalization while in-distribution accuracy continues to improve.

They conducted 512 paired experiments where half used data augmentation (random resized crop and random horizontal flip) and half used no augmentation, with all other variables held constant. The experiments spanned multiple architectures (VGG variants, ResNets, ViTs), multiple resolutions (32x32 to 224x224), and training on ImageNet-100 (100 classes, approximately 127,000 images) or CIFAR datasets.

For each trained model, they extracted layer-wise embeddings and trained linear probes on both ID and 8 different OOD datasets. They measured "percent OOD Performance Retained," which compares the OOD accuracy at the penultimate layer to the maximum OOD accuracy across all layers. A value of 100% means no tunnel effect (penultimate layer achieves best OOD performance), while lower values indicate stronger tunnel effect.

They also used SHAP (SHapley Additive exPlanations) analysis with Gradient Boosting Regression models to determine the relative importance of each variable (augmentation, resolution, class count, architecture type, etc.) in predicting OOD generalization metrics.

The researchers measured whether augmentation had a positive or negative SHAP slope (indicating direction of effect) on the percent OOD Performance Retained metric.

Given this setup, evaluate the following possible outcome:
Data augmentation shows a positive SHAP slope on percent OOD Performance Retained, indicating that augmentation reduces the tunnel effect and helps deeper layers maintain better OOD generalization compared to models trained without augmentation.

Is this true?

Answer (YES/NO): YES